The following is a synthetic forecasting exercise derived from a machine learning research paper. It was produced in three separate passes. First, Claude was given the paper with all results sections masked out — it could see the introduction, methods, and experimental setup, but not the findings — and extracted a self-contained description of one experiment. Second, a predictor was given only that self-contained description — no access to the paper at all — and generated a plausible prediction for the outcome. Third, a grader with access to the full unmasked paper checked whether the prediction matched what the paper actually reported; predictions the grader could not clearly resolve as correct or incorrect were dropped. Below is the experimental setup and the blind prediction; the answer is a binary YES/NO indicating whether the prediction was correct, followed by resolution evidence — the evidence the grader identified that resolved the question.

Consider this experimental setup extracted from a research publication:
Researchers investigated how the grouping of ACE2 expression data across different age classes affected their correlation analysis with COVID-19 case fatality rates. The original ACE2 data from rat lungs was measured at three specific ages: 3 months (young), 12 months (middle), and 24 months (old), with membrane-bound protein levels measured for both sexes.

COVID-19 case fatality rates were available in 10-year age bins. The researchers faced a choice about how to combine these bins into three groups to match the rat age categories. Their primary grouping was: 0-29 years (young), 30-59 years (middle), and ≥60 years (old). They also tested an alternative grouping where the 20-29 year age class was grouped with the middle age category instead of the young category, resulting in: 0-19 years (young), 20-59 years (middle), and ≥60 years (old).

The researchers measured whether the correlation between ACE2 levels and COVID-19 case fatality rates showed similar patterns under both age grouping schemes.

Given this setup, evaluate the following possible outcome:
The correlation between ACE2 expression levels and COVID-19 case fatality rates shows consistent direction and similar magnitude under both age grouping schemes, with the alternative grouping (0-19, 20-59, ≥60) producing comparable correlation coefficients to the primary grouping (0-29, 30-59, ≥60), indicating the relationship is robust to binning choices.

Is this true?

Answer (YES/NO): YES